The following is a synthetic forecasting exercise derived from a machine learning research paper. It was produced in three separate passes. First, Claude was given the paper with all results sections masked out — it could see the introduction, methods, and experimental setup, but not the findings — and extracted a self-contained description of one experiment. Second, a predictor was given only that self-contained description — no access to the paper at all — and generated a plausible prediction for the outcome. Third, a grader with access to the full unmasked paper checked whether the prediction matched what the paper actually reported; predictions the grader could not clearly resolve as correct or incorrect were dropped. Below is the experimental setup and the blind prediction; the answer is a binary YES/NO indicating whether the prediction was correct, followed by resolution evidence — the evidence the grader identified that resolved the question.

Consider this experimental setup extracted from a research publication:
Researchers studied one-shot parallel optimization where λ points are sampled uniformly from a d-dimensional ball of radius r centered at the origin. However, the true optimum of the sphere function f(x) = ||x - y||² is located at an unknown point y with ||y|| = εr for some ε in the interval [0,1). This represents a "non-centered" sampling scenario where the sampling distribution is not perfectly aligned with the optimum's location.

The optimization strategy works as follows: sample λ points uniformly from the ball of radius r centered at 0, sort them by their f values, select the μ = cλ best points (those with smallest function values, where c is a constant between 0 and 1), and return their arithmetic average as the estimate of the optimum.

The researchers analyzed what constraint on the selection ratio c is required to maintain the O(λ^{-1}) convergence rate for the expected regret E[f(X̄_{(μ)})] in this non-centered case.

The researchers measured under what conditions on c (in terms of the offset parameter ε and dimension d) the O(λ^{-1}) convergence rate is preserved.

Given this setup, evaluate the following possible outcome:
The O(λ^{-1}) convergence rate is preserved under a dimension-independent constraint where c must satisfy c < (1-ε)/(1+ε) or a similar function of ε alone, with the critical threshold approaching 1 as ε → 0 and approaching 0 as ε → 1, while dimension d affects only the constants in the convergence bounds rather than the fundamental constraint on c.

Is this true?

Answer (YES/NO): NO